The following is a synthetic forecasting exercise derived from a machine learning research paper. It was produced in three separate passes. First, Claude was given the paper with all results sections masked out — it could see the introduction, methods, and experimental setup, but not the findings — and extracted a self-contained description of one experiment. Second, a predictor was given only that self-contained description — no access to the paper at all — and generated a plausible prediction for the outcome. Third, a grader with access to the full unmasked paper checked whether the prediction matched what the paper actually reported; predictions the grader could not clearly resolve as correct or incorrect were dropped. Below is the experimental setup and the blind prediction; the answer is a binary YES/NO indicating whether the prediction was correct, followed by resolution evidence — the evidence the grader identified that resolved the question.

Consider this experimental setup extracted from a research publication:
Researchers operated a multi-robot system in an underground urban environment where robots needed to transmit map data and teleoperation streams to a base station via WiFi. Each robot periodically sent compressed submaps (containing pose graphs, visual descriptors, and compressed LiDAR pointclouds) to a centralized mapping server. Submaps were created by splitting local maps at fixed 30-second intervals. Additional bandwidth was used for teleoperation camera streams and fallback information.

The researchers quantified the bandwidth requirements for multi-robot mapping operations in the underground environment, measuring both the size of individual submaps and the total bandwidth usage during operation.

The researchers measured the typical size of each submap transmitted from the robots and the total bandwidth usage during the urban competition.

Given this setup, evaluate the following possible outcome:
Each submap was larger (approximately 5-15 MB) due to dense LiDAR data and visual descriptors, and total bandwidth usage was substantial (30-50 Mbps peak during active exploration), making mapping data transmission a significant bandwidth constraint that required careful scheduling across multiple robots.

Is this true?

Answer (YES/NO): NO